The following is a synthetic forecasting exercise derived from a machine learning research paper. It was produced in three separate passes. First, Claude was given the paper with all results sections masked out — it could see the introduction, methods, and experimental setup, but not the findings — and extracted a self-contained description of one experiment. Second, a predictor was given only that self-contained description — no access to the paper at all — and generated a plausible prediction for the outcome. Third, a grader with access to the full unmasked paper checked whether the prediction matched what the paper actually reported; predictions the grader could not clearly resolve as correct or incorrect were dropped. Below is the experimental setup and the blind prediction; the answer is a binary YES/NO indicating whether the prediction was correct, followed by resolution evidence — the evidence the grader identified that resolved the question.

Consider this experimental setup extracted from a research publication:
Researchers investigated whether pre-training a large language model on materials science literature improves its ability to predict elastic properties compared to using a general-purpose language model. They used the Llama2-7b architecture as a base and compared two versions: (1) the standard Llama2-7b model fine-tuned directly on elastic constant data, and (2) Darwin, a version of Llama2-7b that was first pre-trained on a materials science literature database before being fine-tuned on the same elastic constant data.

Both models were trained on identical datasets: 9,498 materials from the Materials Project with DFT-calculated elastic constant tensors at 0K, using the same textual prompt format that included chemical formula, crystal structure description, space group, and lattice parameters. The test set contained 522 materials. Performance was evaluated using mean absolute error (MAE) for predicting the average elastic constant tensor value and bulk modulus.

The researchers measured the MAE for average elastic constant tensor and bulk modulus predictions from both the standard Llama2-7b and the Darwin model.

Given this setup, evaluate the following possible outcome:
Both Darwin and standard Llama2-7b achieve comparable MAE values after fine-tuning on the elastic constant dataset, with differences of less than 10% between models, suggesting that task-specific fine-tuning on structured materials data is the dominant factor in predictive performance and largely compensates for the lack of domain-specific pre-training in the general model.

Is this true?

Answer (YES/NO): NO